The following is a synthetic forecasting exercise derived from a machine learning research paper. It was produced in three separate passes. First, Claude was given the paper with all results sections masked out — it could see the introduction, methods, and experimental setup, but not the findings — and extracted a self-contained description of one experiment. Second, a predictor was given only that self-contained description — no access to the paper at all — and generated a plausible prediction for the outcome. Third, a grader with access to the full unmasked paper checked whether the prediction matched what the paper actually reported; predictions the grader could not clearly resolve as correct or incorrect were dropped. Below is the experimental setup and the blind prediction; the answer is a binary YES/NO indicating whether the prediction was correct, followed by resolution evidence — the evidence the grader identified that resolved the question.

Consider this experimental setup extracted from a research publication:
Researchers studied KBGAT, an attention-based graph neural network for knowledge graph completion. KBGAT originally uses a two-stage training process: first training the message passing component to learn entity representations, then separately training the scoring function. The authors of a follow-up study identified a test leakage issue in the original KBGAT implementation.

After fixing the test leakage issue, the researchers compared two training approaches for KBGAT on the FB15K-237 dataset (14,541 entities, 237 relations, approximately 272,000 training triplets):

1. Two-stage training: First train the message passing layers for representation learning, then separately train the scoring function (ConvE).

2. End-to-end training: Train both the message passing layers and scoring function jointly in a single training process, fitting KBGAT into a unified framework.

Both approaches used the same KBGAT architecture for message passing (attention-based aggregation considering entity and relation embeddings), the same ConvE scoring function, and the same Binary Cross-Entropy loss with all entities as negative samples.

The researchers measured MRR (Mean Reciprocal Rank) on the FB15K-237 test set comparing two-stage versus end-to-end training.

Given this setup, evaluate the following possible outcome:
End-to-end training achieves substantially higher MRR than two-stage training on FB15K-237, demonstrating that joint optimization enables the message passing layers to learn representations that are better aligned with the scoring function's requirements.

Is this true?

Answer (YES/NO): YES